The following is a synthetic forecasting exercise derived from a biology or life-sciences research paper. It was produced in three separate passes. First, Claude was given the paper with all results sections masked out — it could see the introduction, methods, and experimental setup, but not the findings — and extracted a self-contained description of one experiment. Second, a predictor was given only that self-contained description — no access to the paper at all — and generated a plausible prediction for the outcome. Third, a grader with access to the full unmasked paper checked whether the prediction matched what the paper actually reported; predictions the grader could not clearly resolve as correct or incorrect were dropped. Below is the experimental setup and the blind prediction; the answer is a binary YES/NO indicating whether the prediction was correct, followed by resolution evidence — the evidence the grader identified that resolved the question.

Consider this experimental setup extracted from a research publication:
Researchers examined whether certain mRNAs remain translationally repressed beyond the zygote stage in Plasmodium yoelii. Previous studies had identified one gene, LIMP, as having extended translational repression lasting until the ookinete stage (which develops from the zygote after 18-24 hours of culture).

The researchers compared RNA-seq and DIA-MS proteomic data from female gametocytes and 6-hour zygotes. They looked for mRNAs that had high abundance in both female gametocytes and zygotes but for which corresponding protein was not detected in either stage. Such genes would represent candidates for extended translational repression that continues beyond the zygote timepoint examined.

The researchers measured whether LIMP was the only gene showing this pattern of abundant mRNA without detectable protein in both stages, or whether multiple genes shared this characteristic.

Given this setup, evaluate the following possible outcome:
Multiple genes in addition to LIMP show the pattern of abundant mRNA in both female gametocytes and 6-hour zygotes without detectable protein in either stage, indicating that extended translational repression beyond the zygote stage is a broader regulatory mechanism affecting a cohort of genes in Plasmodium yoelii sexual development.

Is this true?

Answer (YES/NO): YES